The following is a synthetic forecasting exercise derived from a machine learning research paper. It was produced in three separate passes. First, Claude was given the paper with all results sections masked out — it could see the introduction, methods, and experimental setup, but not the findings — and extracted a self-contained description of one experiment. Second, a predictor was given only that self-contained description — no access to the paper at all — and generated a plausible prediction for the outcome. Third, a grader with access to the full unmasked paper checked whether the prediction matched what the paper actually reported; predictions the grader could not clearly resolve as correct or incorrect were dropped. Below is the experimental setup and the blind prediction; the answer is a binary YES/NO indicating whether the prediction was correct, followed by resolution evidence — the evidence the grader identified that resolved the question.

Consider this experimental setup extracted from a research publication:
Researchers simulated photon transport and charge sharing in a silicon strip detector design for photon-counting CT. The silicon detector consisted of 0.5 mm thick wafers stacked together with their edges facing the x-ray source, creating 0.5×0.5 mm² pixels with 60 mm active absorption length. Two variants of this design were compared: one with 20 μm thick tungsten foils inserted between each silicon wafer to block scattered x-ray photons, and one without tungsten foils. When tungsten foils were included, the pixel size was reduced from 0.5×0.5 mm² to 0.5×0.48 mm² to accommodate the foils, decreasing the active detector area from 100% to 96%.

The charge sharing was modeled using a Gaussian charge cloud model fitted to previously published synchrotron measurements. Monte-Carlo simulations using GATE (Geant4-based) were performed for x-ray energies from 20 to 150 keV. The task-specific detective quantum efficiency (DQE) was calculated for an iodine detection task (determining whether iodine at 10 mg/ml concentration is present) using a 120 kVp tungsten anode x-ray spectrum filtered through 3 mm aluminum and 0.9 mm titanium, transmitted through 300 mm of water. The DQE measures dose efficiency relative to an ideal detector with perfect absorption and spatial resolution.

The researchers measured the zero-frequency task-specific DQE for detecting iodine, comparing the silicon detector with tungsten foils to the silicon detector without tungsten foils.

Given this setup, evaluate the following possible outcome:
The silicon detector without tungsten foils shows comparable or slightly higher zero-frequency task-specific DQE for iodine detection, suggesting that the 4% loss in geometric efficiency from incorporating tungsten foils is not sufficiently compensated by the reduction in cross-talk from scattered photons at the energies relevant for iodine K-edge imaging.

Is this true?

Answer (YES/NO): NO